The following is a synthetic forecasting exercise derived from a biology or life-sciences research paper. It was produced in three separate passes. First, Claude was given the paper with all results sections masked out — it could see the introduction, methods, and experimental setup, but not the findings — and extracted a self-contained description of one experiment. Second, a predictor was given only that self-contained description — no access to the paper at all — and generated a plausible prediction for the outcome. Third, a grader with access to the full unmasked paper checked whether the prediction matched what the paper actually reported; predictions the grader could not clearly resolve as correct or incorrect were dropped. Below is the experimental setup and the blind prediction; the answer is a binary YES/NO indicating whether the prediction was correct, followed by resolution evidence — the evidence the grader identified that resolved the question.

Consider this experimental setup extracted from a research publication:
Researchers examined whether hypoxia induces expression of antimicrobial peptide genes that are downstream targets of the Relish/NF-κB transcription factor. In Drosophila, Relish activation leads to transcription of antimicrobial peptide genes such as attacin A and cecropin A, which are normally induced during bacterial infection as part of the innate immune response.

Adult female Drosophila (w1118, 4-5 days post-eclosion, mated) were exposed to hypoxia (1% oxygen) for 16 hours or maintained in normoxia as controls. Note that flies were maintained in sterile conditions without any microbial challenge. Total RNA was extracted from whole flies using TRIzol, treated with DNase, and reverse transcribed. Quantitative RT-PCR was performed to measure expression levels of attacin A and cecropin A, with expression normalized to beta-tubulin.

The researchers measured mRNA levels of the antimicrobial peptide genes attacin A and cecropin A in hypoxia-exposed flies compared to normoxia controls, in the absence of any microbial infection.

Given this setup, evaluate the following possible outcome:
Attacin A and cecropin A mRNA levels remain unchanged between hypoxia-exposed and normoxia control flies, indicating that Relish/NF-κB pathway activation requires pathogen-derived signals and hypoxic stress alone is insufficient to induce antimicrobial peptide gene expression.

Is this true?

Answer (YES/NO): NO